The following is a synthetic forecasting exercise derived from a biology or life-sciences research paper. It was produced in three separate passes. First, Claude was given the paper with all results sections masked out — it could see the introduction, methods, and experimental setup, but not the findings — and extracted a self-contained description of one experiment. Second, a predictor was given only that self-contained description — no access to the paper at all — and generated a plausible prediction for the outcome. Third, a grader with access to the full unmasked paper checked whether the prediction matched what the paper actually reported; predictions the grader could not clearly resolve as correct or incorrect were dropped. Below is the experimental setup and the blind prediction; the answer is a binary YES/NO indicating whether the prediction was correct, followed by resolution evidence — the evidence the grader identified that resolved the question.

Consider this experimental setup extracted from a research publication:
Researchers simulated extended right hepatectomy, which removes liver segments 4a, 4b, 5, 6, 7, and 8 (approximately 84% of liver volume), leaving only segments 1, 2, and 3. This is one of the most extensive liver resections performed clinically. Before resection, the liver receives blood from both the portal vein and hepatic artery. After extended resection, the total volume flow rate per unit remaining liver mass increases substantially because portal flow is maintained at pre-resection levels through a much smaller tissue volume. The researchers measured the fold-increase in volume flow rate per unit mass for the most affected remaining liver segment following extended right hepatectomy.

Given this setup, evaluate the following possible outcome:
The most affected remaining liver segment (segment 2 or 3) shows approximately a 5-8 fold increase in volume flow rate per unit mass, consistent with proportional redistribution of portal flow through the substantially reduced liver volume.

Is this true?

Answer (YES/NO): YES